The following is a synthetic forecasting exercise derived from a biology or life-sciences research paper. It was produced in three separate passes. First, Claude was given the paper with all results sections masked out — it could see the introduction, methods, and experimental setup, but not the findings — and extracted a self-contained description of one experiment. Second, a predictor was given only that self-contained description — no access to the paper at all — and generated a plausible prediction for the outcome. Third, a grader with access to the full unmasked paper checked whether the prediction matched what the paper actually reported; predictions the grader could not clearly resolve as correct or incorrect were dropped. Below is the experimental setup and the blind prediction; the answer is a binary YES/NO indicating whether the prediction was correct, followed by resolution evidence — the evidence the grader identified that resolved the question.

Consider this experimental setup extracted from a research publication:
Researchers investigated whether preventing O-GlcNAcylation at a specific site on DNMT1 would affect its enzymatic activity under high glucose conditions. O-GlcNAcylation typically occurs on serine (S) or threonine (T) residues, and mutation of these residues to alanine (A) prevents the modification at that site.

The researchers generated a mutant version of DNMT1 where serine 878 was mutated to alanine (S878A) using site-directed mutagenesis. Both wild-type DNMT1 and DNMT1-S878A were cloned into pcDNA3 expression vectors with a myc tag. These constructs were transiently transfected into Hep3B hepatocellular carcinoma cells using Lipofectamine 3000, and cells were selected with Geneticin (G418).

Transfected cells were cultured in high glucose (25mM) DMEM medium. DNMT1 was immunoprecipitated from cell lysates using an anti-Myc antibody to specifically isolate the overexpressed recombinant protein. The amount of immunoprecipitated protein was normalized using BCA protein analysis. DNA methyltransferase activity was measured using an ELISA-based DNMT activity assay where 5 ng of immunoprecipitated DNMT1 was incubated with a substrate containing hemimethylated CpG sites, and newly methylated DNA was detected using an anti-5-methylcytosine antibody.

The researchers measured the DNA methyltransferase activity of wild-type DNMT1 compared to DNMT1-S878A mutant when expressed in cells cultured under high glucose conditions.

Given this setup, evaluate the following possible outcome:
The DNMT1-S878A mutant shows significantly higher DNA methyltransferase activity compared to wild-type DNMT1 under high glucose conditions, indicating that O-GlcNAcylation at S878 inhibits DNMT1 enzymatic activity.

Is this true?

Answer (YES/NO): YES